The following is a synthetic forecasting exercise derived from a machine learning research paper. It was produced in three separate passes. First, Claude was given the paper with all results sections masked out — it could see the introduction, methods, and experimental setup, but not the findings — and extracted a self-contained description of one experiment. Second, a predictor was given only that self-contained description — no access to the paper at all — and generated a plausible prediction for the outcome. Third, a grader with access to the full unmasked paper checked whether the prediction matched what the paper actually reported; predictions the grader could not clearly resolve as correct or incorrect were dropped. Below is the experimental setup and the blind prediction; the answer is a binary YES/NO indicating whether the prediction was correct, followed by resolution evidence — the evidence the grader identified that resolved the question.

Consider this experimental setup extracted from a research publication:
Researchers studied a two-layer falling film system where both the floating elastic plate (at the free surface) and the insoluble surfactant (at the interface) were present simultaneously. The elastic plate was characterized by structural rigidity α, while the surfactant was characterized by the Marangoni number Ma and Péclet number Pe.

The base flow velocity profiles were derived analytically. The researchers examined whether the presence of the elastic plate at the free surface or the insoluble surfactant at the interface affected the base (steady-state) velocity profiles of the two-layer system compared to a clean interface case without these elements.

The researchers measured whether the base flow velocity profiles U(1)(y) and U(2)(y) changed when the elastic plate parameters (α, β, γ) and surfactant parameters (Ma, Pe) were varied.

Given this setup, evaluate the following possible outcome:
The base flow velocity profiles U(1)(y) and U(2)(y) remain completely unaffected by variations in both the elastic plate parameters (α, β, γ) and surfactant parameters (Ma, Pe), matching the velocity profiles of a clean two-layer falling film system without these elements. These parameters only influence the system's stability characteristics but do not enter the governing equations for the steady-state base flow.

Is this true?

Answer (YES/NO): YES